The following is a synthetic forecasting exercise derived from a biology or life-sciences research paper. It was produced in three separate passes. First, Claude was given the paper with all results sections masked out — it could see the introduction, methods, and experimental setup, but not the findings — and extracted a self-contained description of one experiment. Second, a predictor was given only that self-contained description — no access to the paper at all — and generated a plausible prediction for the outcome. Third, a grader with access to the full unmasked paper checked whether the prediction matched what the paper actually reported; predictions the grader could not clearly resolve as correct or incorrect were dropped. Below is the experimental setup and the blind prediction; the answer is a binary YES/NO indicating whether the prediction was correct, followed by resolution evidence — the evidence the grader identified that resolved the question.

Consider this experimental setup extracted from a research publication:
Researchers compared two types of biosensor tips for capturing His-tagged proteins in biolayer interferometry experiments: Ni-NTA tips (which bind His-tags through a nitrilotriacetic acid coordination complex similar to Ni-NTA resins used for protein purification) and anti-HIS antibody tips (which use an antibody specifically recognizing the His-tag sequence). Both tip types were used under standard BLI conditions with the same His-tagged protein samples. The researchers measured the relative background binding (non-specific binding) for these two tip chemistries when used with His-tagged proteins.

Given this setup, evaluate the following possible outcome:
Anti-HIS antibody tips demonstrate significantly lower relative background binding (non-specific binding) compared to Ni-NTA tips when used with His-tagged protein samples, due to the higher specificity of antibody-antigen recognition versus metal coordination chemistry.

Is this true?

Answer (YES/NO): YES